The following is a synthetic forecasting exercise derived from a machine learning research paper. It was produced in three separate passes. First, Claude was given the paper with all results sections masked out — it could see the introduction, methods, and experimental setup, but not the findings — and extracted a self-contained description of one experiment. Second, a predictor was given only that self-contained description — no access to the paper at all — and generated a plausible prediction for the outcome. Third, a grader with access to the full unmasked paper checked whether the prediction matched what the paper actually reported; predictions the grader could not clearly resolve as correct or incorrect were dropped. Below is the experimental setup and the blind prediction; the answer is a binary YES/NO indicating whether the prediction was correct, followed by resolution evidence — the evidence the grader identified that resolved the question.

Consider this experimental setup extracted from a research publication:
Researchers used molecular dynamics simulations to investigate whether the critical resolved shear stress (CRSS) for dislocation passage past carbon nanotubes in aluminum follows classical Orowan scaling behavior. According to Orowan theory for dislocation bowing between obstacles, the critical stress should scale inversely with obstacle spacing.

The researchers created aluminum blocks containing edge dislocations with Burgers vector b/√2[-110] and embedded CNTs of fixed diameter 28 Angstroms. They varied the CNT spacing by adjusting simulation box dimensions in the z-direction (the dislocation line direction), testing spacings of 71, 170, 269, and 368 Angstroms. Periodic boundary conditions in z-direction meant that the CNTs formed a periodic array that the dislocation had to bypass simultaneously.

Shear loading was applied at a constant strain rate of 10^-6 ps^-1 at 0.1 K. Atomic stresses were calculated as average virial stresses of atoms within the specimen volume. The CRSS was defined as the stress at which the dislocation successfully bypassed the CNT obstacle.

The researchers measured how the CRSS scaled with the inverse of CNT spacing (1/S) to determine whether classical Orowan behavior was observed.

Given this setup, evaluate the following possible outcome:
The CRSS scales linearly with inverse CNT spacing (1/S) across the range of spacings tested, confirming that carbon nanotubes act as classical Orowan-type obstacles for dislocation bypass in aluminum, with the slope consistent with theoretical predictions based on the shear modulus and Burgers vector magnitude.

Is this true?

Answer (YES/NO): NO